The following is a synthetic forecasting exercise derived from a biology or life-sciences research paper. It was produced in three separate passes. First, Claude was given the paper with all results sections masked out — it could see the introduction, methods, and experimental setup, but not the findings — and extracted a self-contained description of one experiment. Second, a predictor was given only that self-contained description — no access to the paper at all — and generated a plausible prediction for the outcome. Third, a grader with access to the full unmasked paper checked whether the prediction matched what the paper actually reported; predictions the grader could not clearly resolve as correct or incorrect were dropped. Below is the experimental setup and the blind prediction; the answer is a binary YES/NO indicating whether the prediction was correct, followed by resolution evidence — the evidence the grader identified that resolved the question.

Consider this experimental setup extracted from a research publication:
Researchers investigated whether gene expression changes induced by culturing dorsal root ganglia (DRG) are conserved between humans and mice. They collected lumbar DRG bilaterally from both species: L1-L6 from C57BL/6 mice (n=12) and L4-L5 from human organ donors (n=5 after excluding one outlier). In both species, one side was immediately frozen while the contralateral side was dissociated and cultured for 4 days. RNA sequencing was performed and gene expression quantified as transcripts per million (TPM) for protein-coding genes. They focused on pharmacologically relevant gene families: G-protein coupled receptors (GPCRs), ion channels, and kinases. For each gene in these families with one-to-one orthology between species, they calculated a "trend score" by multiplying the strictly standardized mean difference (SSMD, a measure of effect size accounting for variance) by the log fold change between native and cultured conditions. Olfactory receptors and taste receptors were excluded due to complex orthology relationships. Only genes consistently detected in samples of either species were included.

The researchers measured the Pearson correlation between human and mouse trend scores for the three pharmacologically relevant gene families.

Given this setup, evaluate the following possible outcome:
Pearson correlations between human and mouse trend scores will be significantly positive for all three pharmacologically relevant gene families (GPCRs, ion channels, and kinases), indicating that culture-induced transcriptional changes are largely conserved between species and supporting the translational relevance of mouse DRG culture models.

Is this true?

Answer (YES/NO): NO